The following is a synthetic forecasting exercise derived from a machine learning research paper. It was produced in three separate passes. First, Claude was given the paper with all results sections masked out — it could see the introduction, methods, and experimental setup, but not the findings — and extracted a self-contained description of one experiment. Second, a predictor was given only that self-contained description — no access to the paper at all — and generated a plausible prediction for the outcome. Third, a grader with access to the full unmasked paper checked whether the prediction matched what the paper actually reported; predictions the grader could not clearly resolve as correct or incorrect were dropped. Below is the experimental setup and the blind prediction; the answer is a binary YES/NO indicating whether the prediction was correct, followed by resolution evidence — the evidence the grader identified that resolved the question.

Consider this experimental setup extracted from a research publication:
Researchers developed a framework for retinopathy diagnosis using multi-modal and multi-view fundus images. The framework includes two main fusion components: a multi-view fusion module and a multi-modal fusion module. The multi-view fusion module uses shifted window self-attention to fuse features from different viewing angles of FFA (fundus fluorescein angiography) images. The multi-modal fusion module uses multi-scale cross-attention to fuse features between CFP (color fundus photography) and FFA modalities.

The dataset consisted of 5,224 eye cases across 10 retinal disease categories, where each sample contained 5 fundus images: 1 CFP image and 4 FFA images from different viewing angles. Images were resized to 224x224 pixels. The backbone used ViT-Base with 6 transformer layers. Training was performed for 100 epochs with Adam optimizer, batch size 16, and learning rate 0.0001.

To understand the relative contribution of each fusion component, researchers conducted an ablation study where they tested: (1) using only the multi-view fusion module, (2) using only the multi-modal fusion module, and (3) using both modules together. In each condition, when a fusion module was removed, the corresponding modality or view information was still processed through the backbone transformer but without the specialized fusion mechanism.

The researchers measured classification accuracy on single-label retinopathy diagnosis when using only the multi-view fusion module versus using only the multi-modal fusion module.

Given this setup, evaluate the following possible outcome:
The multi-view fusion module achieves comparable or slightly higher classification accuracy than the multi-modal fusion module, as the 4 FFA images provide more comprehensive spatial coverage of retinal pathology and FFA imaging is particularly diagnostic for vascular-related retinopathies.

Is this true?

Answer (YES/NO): YES